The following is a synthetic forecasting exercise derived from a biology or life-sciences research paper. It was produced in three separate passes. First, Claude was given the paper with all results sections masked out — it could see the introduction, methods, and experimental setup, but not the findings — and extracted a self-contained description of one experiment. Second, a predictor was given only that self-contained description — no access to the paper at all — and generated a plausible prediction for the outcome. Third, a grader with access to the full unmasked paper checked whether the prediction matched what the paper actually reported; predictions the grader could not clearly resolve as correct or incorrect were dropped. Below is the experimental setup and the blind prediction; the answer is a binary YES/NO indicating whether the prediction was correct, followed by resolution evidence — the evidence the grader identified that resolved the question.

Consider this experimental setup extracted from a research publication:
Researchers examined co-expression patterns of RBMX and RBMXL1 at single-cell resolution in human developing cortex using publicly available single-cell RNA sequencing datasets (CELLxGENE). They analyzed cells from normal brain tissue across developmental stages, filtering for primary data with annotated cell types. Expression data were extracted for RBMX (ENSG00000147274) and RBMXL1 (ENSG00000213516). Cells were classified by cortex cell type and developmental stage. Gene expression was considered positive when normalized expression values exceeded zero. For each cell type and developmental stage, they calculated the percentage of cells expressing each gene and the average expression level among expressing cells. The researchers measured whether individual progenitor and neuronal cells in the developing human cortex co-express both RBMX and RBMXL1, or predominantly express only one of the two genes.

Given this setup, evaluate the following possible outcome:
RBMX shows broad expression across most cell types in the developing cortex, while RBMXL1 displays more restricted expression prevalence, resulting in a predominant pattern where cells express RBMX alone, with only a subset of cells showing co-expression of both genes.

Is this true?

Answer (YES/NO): NO